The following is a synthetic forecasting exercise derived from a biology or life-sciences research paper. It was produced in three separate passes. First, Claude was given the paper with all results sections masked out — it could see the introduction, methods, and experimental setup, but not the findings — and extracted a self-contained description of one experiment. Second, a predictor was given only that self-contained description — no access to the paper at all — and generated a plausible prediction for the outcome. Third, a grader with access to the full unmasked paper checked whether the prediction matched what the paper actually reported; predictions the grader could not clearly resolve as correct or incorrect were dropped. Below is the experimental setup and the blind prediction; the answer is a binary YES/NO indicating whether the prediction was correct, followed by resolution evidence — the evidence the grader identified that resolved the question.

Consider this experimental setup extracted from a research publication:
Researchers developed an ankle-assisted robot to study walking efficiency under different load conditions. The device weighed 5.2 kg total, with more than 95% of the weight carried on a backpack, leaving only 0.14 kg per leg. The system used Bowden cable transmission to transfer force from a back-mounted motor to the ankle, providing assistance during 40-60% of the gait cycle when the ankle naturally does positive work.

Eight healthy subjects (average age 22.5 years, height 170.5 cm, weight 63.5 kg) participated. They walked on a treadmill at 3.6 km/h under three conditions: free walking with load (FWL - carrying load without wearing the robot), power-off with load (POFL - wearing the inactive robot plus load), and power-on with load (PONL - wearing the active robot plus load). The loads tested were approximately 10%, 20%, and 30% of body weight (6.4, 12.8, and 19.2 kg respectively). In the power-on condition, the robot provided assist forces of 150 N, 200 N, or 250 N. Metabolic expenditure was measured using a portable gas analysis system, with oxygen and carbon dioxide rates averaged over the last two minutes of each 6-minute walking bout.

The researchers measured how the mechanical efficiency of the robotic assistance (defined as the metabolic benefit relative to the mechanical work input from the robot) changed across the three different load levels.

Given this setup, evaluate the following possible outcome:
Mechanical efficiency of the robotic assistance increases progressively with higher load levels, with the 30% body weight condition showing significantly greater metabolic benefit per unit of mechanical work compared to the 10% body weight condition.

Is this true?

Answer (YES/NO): NO